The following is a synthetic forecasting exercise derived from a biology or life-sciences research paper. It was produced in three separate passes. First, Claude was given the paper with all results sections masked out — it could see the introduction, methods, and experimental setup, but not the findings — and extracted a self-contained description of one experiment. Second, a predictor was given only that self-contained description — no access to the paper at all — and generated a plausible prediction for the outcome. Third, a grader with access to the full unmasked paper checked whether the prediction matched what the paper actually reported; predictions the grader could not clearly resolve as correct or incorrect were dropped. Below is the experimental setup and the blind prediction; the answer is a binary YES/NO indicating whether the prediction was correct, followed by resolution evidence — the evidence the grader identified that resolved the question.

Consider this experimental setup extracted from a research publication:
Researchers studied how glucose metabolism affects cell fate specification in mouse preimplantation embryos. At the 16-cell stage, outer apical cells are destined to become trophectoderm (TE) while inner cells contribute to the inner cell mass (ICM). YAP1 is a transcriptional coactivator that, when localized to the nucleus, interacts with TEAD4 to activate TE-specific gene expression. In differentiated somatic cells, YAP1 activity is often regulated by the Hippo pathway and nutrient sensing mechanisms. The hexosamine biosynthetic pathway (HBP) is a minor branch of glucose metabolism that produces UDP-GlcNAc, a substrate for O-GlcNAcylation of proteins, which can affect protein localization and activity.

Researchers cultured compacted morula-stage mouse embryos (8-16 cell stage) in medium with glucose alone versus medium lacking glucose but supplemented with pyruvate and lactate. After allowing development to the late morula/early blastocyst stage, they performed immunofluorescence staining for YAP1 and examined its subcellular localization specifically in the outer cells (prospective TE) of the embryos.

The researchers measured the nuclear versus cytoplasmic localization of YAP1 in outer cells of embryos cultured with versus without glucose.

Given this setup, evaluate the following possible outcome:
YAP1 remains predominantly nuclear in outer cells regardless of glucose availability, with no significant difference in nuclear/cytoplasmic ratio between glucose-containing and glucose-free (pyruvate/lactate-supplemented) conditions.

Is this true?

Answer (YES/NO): NO